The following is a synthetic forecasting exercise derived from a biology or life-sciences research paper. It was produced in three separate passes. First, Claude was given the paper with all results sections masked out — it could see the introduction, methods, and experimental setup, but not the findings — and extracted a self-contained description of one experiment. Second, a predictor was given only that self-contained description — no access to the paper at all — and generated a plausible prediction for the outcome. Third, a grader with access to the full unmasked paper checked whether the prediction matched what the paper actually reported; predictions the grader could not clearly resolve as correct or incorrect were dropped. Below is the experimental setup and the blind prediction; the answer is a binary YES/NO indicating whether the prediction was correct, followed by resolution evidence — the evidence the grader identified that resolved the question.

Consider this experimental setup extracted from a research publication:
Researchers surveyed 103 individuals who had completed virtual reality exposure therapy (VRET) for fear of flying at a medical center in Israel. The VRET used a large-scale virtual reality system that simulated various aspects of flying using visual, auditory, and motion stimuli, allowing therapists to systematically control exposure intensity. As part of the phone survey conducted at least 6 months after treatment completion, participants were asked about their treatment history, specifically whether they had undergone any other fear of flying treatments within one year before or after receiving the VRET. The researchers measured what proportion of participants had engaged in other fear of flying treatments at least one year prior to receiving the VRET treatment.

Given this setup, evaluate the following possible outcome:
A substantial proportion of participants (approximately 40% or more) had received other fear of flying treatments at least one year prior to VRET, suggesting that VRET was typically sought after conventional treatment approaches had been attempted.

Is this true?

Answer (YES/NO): YES